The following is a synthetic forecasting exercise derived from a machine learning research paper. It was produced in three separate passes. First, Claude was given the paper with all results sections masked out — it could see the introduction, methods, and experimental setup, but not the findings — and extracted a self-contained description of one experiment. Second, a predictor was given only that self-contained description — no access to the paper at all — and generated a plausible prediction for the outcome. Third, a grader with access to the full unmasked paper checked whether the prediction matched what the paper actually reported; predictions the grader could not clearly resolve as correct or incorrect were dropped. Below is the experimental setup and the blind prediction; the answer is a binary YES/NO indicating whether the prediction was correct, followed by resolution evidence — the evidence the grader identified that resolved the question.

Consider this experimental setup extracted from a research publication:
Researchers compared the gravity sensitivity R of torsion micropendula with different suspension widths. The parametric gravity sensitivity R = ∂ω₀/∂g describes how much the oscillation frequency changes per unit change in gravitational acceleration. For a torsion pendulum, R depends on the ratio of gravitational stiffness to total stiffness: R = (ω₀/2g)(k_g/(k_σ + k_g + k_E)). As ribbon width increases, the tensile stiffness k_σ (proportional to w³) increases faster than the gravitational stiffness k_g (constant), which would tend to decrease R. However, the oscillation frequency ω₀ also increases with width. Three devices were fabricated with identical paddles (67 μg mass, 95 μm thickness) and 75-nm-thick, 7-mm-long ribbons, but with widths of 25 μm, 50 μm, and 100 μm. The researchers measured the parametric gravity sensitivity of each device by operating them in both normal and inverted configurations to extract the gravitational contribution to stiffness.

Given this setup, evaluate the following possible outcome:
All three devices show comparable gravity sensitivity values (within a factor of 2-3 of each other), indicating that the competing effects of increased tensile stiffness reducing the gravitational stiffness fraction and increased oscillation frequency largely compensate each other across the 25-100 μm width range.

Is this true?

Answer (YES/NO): NO